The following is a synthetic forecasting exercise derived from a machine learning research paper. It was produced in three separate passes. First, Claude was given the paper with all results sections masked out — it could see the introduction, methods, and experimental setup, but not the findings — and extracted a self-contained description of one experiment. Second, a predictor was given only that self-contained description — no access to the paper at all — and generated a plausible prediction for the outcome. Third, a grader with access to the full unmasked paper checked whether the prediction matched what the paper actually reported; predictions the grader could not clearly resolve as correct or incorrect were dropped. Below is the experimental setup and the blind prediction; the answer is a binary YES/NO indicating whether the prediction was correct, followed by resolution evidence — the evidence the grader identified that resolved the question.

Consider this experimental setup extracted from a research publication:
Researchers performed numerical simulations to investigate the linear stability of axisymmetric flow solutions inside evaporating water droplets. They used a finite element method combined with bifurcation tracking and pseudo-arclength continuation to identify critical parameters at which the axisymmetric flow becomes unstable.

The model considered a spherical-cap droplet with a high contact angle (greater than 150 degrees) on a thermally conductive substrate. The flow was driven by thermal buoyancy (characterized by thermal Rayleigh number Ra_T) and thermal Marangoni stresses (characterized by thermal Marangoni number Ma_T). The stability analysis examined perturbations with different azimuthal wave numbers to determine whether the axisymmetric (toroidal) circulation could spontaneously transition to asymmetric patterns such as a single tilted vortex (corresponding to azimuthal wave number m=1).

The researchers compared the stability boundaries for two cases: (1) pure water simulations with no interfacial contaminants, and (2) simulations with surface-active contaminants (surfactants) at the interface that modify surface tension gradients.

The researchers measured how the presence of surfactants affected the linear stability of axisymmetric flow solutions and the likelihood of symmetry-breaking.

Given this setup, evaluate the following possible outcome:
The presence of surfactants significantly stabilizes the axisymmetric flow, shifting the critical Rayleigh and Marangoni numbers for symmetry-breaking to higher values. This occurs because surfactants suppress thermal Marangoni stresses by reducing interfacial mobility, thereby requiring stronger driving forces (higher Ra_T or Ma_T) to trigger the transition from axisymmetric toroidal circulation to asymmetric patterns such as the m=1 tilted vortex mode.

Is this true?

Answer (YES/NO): NO